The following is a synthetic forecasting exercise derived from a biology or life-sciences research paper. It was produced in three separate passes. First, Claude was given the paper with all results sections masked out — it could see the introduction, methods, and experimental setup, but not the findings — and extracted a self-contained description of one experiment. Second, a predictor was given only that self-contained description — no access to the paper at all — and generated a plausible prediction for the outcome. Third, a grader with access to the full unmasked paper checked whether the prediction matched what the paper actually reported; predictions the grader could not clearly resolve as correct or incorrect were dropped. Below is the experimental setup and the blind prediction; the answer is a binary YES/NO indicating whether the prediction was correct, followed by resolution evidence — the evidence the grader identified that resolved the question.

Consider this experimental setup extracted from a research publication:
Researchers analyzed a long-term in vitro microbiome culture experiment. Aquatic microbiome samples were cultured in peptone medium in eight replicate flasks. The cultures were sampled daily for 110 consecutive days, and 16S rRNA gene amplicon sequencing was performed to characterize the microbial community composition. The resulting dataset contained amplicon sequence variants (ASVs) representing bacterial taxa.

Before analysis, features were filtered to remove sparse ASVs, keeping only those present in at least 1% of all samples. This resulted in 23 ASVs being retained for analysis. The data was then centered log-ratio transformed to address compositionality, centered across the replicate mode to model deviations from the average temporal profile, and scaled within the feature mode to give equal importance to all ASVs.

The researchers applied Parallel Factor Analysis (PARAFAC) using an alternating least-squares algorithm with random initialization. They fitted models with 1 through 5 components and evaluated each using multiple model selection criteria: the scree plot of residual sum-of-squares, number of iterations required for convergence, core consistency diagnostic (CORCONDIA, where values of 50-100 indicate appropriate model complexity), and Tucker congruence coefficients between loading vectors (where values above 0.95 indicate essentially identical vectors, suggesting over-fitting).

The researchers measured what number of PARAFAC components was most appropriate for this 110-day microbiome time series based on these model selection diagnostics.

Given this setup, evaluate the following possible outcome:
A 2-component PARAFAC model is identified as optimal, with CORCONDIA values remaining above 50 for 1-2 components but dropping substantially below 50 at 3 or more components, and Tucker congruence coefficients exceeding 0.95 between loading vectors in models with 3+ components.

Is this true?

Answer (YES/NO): NO